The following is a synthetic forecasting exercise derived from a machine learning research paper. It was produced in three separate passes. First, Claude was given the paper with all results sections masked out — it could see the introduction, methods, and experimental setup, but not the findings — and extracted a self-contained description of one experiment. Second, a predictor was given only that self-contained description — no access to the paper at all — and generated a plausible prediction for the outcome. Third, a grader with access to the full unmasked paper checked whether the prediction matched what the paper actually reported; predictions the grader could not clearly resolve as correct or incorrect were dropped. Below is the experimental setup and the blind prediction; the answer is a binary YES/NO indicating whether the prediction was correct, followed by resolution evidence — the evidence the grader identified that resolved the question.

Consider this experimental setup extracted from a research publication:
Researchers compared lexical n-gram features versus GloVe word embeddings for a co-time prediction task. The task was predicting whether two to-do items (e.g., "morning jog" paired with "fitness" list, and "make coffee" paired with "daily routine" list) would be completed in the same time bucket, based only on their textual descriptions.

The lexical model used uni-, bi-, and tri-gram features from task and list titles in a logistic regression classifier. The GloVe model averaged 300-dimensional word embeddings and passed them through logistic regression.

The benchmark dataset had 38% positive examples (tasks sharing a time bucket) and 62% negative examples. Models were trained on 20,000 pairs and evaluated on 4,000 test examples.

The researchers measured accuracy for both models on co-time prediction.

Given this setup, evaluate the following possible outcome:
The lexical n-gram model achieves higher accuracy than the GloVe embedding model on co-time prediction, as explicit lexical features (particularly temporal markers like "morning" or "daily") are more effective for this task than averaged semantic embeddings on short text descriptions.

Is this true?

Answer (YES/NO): NO